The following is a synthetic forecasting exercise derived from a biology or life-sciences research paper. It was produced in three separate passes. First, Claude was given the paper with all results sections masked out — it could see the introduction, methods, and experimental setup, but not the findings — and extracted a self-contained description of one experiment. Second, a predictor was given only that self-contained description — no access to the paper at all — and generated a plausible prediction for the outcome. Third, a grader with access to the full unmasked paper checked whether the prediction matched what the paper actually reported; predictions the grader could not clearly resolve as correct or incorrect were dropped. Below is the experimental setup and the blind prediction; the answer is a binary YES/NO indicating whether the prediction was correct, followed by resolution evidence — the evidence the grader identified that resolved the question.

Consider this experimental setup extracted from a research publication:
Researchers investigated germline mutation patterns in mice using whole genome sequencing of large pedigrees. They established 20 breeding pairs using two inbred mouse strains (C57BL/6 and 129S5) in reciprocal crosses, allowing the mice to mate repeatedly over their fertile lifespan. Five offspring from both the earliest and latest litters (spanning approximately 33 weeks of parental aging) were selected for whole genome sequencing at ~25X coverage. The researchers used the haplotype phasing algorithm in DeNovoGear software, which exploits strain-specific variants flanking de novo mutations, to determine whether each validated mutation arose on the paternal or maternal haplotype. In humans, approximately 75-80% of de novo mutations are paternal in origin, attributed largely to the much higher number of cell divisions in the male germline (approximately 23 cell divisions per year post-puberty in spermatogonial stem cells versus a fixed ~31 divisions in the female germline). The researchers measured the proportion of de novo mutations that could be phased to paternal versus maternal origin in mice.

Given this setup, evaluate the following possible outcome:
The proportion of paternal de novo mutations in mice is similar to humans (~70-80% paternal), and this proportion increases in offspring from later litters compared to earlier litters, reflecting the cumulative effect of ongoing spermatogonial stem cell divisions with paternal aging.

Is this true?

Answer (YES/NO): YES